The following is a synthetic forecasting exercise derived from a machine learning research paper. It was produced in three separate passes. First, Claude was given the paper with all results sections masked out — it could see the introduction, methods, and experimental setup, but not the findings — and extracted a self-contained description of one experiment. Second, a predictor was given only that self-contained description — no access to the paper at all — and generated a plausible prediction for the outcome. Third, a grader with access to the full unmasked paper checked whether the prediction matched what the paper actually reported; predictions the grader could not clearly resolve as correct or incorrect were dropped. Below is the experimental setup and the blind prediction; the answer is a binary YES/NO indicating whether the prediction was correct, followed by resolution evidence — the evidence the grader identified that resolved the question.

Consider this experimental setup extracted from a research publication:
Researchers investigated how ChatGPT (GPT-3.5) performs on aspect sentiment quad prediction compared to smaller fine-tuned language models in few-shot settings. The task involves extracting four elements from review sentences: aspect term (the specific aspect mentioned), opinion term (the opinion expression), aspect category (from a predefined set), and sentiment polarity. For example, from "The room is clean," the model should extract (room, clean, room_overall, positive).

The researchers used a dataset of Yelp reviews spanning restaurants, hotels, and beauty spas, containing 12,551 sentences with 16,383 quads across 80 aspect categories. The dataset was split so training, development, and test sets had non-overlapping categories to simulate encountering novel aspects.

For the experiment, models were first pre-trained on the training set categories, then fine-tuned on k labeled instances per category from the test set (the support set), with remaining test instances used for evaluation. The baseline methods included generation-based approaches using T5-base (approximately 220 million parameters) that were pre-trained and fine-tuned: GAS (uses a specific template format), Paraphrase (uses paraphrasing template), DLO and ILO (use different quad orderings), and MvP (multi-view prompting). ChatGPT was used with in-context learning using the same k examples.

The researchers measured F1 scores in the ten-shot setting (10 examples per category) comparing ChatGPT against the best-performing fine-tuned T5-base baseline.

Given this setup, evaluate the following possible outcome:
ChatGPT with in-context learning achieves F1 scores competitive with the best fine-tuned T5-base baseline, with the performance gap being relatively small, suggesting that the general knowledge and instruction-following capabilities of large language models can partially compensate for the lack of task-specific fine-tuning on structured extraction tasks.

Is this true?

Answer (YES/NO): NO